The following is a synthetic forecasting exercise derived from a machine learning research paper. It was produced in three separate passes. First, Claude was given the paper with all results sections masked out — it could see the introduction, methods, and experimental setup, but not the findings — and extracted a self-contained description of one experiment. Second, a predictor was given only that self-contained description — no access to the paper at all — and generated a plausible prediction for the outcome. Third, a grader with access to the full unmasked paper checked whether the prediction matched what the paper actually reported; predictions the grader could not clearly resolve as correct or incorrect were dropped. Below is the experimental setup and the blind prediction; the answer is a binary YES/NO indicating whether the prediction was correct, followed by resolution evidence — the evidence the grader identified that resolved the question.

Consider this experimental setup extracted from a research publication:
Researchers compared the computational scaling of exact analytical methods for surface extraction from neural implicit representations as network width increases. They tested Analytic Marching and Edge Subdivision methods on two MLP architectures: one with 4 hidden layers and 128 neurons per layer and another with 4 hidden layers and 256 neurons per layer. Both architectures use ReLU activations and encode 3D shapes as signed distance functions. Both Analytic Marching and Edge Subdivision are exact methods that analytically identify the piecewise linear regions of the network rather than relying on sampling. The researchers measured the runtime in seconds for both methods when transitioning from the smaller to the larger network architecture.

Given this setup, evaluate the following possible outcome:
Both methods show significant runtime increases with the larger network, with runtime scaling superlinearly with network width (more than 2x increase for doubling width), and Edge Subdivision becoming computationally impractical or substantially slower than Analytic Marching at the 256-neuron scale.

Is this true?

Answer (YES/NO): YES